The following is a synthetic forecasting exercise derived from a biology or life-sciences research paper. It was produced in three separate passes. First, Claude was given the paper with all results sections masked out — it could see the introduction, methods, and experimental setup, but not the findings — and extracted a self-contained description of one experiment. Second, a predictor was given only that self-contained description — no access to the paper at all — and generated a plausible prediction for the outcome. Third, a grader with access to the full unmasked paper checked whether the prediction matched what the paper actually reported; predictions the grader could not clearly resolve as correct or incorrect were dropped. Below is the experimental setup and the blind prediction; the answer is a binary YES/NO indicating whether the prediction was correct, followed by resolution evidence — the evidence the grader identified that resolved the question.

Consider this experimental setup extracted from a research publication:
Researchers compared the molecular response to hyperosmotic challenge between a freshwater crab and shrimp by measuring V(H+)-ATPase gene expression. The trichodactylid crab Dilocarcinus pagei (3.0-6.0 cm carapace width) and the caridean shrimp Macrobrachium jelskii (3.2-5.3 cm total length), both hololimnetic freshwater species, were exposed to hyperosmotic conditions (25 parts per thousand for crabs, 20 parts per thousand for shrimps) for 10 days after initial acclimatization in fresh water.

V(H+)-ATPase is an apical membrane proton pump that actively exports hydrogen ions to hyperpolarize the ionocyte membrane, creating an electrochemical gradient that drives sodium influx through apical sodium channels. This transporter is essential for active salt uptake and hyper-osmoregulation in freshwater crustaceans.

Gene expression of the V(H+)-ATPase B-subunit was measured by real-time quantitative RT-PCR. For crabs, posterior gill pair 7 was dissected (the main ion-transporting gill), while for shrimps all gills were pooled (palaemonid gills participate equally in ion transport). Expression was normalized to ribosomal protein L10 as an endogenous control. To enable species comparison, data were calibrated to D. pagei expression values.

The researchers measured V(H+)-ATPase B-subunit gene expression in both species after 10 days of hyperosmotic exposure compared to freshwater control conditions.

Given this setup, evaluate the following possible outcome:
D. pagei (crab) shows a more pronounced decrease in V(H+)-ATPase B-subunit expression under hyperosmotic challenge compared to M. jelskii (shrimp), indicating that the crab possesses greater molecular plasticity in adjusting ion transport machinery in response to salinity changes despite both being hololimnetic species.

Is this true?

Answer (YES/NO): YES